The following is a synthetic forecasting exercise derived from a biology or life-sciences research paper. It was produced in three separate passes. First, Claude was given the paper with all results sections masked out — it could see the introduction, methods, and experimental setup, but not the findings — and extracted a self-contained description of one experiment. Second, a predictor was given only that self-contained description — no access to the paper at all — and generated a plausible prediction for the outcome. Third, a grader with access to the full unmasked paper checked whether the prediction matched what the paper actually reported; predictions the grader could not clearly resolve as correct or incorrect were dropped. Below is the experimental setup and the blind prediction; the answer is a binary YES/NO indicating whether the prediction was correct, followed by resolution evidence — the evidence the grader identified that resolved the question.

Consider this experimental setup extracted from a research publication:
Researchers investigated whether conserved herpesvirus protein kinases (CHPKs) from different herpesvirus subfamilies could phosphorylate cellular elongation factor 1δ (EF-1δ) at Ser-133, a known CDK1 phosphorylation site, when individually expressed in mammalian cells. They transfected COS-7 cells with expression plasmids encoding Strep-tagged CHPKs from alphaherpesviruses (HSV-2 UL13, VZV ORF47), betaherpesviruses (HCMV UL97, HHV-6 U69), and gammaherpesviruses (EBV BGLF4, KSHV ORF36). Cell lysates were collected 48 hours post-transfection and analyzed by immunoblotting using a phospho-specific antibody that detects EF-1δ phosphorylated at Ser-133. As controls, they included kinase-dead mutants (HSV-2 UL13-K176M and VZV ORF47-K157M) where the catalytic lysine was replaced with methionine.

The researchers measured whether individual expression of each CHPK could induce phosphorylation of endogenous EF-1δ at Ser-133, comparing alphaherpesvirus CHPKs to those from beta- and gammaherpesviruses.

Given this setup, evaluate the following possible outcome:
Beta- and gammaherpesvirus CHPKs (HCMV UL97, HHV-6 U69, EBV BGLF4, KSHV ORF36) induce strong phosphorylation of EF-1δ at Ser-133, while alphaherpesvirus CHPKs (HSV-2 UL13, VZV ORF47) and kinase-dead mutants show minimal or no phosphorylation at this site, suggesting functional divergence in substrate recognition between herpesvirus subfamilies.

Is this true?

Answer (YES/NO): YES